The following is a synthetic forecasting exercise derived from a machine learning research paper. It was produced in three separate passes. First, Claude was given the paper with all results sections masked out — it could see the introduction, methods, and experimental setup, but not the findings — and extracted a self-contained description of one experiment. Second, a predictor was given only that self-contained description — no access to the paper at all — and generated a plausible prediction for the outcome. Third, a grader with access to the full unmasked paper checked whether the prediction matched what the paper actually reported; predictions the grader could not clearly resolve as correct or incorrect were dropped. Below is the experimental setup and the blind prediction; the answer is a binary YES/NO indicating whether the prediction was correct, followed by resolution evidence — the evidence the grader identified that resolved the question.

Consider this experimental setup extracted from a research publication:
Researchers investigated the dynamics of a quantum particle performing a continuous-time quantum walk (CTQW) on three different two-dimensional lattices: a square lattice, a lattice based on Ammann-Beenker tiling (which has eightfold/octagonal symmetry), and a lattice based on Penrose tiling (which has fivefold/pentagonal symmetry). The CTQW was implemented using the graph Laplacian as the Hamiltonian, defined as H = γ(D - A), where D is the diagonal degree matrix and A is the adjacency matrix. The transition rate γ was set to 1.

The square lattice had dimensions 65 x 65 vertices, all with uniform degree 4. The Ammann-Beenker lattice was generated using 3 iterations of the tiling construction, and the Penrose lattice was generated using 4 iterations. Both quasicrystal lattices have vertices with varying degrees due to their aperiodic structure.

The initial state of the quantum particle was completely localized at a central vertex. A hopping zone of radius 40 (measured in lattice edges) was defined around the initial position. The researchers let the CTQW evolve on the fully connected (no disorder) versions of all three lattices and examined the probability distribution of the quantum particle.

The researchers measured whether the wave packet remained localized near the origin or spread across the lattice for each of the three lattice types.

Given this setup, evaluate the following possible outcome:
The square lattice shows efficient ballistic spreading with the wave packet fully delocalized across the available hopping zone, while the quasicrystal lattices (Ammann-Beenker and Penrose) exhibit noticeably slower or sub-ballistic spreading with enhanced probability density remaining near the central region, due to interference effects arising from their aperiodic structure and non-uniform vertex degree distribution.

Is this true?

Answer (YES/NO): YES